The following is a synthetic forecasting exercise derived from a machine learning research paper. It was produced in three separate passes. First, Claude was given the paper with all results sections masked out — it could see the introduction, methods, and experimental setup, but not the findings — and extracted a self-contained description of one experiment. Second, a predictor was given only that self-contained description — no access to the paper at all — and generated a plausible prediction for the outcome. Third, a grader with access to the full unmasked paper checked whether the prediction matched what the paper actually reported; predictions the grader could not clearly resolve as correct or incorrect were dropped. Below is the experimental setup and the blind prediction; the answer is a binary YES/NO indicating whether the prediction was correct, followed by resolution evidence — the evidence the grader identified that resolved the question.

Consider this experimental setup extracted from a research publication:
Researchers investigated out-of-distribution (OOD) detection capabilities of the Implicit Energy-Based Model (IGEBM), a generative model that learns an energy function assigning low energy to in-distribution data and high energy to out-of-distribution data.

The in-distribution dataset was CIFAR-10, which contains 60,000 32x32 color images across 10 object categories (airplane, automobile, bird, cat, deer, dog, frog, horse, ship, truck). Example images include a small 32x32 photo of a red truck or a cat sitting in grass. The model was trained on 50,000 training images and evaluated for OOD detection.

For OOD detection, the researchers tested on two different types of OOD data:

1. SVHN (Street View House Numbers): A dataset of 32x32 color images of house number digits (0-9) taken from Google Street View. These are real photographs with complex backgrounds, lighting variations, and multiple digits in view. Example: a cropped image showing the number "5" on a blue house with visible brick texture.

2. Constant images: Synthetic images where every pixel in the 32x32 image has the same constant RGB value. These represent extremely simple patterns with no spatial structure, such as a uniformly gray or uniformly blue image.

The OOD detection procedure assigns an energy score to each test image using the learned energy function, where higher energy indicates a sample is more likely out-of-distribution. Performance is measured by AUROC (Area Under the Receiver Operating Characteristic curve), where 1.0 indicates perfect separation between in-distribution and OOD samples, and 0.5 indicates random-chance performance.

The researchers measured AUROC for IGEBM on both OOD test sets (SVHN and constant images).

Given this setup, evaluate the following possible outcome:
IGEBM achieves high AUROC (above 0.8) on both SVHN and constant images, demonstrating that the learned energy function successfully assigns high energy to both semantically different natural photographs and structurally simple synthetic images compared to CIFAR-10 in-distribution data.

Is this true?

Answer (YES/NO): NO